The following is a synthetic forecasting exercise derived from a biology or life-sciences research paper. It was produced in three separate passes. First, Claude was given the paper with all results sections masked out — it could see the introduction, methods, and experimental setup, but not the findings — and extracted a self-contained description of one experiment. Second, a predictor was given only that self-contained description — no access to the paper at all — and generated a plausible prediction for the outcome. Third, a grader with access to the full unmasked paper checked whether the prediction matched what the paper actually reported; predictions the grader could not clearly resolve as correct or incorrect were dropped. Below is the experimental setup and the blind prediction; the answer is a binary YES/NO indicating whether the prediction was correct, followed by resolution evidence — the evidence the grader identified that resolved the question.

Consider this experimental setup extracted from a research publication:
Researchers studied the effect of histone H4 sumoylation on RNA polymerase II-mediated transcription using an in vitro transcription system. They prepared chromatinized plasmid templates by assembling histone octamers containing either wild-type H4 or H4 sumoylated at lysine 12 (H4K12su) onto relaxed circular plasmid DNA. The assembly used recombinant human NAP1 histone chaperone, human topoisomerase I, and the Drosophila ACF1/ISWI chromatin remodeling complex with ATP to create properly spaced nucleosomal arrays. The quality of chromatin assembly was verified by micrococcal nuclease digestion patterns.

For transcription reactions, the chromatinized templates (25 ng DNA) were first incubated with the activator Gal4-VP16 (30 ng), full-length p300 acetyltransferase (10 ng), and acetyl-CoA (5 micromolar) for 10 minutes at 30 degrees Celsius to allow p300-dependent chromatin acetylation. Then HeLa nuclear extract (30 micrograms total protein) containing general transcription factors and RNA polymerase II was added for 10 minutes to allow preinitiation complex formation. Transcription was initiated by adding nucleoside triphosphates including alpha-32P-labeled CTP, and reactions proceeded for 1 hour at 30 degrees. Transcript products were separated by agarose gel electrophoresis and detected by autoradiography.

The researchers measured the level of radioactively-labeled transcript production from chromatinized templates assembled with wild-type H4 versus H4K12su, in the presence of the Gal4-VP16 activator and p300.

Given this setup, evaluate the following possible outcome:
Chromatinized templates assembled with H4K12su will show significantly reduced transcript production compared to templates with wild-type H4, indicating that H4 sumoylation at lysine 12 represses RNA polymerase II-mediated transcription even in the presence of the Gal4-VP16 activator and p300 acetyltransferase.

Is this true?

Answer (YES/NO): YES